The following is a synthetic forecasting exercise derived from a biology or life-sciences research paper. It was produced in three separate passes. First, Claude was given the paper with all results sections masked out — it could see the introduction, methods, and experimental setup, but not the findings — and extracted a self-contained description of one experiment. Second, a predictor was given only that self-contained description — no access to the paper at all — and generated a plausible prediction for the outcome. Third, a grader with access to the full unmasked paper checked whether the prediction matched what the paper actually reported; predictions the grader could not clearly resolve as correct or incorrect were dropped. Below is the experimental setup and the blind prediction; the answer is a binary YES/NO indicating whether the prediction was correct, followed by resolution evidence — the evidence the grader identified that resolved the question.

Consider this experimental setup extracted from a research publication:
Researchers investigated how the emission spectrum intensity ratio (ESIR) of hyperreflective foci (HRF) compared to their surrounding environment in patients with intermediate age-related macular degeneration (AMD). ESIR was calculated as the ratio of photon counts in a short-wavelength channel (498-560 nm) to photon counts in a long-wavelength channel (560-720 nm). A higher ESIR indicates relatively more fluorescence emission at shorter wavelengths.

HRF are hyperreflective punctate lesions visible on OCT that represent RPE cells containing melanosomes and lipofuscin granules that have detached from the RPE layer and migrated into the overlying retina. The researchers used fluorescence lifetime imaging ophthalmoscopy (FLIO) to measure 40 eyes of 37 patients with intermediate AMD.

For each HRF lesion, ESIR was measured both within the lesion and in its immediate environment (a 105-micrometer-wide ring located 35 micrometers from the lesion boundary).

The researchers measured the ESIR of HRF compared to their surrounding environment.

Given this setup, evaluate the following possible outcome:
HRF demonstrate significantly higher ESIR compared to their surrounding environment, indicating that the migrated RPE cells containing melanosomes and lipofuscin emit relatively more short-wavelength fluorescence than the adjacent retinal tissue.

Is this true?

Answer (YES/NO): YES